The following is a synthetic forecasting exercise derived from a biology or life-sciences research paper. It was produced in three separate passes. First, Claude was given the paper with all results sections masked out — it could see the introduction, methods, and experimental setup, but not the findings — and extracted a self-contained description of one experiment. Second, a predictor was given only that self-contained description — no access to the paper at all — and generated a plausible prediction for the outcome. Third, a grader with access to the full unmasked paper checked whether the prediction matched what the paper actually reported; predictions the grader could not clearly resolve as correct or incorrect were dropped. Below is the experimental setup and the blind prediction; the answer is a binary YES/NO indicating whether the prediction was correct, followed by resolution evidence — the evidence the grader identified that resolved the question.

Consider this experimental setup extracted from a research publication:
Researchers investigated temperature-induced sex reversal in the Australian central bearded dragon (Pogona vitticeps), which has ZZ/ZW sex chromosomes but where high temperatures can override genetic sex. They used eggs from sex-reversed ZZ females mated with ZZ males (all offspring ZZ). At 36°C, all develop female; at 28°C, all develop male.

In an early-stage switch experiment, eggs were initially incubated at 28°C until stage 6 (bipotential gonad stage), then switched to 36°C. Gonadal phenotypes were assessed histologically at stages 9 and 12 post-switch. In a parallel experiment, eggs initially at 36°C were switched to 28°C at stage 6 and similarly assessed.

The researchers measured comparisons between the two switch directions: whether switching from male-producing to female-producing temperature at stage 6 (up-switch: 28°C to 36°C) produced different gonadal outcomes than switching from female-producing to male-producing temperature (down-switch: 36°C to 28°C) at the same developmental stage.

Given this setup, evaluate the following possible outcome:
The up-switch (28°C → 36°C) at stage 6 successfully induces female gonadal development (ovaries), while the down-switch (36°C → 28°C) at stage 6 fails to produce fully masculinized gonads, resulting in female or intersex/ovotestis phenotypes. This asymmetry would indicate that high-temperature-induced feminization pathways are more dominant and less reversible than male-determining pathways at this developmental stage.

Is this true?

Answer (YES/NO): NO